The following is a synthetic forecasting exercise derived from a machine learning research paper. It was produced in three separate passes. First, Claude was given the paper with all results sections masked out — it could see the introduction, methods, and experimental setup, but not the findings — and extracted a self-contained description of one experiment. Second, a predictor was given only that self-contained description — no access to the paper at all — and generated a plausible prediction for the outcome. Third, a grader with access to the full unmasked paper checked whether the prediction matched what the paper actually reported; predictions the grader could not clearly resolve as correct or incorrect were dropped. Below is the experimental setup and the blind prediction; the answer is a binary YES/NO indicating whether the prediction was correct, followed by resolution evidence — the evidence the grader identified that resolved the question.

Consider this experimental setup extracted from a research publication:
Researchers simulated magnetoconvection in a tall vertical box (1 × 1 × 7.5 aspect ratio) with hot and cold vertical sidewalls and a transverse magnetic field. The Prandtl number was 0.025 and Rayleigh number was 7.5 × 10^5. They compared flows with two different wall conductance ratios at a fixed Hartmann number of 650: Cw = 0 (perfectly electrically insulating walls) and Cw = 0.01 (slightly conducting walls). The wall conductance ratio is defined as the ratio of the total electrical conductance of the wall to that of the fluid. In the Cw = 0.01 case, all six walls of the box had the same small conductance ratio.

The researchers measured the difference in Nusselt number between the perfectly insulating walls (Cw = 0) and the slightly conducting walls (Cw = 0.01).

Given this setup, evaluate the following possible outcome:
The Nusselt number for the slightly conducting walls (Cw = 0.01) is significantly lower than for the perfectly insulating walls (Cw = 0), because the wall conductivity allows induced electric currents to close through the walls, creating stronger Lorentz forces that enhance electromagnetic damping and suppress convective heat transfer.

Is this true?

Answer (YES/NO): YES